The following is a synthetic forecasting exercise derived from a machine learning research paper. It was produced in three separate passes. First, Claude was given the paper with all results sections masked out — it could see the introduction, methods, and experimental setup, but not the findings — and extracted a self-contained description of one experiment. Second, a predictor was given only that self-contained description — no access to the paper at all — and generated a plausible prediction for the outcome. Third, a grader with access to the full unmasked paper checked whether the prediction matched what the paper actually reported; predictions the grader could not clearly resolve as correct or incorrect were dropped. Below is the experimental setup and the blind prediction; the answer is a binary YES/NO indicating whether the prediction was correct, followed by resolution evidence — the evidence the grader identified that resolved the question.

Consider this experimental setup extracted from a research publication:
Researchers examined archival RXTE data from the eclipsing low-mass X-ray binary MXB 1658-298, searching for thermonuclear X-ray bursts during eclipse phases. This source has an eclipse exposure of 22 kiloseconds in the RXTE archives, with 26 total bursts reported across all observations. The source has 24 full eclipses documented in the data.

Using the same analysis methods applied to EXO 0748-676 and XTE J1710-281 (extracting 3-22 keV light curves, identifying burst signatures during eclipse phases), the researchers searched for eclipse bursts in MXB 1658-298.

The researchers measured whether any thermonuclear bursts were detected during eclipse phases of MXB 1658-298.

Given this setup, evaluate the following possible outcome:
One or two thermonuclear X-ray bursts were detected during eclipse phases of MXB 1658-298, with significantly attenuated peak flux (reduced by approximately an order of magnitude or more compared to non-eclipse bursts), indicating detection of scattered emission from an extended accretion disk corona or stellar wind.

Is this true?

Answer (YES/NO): NO